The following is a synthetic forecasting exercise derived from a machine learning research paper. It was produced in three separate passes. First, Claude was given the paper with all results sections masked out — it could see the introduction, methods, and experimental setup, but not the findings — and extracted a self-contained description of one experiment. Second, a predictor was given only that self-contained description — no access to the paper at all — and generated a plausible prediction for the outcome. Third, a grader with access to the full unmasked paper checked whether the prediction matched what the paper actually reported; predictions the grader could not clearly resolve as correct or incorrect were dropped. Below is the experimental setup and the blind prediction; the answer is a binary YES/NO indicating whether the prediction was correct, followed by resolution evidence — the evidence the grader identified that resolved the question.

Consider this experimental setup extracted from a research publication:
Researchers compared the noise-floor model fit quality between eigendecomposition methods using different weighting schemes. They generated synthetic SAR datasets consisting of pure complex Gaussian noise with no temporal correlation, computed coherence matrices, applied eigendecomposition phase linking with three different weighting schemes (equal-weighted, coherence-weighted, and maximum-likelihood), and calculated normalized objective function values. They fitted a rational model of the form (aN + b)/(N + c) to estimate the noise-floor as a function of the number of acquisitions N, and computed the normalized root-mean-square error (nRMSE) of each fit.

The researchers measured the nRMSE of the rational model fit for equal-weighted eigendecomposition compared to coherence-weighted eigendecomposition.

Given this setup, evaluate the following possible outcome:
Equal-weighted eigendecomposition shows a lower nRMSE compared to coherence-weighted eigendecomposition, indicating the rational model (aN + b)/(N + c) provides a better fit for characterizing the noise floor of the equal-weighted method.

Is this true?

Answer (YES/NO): YES